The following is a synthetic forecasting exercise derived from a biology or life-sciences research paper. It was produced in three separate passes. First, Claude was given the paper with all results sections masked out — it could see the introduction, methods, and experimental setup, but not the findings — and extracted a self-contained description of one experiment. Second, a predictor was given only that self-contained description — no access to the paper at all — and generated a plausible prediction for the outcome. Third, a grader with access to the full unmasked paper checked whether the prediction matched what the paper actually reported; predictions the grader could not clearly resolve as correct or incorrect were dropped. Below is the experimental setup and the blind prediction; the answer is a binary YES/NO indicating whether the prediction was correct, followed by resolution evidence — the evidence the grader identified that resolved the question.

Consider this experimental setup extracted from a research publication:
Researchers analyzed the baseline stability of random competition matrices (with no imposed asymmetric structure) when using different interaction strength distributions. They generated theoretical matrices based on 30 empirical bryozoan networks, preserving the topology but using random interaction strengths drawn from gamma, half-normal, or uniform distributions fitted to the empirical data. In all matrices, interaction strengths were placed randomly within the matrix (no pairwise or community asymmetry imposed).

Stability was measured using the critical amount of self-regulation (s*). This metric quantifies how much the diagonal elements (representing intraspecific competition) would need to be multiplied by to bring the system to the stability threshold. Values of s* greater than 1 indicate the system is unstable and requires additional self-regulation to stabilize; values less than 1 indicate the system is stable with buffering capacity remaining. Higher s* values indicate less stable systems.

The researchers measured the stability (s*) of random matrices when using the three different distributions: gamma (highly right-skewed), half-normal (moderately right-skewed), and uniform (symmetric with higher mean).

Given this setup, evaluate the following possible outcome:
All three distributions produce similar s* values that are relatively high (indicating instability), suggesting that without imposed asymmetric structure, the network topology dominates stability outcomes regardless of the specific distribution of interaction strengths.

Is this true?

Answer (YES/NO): NO